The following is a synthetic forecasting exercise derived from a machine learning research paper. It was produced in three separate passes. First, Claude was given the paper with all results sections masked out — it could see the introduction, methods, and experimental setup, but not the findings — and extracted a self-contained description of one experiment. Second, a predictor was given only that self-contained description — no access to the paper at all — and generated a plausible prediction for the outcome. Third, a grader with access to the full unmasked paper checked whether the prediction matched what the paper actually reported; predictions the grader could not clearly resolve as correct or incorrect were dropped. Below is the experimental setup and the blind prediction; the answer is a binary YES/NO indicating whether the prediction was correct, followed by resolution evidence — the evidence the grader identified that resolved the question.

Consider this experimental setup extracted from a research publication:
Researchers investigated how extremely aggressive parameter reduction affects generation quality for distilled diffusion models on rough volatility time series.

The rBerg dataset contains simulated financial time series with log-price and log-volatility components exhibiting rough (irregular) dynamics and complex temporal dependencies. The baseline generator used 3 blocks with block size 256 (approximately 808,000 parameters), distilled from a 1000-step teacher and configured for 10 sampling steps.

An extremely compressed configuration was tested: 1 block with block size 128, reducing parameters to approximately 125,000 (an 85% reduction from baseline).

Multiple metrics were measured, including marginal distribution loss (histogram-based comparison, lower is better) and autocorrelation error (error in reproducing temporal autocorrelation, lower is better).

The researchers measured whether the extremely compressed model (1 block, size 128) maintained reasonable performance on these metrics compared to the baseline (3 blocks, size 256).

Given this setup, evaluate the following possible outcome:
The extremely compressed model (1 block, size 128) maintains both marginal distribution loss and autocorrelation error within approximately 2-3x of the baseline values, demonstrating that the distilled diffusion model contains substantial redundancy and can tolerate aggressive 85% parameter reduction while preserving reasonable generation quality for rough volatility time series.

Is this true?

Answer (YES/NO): YES